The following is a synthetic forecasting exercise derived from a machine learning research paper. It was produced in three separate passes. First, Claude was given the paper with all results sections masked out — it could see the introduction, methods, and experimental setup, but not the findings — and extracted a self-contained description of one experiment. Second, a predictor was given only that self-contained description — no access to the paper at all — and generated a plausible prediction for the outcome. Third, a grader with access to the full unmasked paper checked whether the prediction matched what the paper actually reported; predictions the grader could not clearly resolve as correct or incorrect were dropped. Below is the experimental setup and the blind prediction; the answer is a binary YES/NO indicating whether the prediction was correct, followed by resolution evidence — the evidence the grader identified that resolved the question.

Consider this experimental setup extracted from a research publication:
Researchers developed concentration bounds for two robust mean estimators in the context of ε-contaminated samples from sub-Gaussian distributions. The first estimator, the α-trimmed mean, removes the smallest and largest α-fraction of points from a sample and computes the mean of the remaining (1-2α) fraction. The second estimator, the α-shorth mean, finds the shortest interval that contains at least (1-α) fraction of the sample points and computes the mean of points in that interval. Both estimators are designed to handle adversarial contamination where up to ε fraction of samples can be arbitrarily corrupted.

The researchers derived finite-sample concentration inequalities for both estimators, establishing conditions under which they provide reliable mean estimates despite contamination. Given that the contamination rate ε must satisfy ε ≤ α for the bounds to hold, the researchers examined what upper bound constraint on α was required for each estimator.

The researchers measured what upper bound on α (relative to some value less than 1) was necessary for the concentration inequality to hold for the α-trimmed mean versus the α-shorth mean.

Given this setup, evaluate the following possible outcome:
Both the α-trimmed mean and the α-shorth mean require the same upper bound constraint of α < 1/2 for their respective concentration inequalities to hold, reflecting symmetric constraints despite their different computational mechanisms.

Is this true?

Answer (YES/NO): NO